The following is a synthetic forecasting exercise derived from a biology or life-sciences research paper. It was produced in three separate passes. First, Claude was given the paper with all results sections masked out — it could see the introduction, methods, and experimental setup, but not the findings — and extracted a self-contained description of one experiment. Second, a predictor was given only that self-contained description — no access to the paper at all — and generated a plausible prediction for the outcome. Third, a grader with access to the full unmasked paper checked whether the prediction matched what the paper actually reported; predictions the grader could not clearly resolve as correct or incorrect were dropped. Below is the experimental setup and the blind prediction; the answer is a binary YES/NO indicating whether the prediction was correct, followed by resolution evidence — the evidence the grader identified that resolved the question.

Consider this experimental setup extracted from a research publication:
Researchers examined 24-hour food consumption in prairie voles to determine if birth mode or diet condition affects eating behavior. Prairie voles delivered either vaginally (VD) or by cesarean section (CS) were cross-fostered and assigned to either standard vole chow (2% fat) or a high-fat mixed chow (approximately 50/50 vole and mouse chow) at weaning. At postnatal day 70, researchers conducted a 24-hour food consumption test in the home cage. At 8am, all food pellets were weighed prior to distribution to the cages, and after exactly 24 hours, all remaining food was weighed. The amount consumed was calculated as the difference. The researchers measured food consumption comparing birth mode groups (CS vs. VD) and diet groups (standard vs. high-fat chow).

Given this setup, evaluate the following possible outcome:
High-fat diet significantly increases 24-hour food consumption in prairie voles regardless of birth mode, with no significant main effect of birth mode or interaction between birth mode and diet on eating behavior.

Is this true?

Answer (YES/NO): NO